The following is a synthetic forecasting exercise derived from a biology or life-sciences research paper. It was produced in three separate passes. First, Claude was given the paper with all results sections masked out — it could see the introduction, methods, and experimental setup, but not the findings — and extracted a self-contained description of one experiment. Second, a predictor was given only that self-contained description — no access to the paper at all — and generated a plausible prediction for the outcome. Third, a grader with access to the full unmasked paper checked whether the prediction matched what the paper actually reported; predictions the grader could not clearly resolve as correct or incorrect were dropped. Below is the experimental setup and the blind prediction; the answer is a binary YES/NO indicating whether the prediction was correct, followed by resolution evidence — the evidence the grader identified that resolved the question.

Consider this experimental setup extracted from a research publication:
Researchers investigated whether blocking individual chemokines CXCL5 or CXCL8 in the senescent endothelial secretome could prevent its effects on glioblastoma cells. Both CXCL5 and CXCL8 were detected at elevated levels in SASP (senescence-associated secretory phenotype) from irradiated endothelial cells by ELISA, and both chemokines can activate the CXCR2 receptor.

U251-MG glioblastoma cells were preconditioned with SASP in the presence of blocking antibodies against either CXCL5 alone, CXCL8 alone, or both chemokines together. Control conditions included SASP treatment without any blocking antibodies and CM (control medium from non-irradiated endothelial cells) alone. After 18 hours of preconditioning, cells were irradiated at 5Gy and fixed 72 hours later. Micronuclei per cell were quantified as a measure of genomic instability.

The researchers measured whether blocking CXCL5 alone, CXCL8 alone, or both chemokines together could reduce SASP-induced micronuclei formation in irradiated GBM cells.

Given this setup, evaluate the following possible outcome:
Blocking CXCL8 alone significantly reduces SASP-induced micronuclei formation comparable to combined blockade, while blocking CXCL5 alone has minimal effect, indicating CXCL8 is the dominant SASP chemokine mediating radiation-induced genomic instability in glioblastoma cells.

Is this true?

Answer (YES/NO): NO